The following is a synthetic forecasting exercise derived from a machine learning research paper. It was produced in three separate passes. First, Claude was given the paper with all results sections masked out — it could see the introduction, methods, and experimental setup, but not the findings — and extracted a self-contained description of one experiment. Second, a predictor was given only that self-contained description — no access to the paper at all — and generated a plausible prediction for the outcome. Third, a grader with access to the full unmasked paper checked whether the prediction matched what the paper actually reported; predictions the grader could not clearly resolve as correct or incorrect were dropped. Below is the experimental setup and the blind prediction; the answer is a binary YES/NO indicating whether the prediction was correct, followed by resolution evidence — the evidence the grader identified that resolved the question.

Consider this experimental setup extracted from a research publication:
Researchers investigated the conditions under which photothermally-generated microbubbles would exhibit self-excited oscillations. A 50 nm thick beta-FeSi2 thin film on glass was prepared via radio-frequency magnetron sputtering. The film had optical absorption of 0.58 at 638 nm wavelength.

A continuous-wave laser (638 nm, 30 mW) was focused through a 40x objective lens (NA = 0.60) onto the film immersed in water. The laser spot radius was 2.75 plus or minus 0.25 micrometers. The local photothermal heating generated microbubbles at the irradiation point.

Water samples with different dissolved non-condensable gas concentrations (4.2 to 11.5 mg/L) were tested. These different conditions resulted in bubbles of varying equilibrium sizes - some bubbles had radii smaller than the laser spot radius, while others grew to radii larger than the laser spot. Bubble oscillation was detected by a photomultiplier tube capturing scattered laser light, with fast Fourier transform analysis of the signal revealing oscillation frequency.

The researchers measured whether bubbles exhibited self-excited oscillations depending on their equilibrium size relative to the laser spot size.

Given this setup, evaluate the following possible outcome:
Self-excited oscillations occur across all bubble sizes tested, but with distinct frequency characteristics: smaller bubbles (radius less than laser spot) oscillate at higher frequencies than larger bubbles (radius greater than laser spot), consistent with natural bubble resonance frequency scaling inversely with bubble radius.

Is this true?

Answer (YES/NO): NO